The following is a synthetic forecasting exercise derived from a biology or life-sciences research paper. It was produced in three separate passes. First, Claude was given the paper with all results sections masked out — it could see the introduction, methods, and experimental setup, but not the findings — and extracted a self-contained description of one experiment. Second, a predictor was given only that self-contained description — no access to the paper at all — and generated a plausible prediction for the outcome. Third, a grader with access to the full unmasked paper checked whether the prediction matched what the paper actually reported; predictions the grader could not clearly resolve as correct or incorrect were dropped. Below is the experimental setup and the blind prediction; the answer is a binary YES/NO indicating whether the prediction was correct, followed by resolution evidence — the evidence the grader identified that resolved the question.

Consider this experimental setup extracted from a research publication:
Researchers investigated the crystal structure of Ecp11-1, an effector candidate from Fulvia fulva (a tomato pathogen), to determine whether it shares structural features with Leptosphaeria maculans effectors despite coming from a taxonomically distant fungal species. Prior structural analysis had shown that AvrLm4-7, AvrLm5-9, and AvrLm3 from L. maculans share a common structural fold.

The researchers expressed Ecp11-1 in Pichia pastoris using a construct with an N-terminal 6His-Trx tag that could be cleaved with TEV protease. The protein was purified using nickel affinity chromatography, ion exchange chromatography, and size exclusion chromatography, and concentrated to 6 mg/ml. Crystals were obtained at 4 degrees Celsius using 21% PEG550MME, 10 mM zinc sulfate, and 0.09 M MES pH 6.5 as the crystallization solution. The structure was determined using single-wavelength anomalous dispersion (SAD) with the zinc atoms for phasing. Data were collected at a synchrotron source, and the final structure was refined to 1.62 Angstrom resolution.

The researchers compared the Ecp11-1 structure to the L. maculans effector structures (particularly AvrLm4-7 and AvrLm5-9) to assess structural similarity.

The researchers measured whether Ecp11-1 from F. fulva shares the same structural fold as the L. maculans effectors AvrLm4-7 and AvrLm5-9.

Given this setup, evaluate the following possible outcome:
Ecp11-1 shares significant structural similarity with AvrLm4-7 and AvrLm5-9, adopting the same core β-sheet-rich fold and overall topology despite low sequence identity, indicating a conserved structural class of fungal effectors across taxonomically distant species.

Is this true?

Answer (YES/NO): YES